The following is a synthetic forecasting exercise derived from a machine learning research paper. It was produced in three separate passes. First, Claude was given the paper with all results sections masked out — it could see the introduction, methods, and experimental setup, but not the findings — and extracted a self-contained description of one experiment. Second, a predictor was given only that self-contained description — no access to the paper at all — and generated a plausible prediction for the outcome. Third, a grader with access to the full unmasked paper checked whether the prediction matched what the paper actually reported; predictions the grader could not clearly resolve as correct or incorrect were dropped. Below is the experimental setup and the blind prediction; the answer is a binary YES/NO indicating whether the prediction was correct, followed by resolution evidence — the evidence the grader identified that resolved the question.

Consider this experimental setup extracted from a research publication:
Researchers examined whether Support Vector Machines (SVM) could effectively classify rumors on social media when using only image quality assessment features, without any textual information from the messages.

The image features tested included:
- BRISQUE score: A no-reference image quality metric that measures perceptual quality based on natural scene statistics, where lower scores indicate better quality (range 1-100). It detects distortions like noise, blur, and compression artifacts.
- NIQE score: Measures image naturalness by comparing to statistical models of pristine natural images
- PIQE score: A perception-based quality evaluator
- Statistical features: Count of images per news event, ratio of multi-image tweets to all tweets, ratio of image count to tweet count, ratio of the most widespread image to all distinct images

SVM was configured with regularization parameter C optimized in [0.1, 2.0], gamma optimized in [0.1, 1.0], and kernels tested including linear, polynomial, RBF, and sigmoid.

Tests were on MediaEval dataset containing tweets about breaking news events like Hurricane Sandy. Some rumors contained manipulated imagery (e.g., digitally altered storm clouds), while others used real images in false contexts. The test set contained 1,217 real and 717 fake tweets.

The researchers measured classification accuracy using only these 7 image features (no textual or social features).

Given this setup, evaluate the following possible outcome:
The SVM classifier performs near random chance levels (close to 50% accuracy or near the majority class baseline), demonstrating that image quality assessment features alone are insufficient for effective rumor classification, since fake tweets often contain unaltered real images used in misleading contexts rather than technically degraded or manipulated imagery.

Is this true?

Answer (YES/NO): NO